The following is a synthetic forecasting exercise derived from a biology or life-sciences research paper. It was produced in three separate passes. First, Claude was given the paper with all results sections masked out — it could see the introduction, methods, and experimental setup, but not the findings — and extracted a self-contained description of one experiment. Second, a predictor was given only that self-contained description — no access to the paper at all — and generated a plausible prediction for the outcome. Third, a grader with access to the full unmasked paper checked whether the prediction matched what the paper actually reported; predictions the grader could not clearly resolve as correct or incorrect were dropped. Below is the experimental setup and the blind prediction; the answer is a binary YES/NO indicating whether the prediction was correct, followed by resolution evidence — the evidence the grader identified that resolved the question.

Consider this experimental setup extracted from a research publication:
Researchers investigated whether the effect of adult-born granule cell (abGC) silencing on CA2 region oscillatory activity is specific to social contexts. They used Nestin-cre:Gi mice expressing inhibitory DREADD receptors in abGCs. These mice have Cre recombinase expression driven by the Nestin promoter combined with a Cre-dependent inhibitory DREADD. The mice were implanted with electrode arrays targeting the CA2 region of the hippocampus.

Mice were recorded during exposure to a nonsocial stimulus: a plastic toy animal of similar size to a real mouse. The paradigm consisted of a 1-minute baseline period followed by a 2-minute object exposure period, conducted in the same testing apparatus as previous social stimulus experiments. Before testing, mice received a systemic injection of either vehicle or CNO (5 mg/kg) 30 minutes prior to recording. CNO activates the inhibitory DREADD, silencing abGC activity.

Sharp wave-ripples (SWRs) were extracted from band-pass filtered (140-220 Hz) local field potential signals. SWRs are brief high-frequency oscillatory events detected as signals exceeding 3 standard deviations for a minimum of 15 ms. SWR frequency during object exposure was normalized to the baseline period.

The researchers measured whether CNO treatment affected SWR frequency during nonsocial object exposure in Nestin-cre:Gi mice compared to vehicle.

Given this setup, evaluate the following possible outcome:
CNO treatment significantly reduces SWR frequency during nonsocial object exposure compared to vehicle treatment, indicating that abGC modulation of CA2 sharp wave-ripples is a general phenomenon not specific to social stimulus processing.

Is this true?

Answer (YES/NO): NO